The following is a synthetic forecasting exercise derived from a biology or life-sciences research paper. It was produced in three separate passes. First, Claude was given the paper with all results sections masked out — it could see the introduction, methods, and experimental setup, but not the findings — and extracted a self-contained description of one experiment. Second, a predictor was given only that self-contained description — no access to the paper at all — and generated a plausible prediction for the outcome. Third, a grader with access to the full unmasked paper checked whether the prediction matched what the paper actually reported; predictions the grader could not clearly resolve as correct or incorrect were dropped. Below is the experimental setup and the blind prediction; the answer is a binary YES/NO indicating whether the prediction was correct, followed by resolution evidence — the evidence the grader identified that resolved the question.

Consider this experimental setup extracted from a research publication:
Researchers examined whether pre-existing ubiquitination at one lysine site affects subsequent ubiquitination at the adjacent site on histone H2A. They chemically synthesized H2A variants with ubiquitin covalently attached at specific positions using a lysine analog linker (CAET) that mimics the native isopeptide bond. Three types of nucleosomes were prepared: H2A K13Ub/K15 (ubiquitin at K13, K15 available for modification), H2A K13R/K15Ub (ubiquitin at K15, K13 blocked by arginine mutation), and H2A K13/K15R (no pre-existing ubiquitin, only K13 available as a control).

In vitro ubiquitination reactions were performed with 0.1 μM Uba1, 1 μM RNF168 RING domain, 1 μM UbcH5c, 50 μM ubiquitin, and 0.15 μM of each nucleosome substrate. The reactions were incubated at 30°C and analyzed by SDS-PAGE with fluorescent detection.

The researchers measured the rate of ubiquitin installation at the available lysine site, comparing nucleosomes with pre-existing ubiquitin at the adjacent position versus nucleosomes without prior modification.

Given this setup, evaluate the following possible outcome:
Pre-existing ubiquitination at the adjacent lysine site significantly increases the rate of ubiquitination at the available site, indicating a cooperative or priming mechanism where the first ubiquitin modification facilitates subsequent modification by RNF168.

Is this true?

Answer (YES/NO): NO